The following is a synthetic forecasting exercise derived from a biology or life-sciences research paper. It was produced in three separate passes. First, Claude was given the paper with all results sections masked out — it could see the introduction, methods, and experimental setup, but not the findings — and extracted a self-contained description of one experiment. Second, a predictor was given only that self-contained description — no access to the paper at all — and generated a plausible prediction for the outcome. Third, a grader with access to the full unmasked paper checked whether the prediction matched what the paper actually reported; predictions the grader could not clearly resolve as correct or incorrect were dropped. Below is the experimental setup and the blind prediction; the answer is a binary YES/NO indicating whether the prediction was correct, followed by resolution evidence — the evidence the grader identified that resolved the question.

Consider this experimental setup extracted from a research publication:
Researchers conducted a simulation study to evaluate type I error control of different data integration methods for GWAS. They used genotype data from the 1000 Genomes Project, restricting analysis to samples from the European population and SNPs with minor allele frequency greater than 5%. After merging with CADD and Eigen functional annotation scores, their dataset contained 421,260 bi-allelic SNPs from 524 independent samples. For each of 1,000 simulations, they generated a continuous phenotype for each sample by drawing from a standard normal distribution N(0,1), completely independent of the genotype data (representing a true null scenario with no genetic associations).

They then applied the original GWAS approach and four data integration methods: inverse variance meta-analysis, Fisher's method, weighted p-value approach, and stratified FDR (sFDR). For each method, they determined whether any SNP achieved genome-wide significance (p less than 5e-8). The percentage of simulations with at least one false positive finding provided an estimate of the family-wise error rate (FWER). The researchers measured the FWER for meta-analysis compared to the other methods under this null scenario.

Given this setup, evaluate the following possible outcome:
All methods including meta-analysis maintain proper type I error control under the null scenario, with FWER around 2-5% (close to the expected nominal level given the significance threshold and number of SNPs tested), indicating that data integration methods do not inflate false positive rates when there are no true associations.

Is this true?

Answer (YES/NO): NO